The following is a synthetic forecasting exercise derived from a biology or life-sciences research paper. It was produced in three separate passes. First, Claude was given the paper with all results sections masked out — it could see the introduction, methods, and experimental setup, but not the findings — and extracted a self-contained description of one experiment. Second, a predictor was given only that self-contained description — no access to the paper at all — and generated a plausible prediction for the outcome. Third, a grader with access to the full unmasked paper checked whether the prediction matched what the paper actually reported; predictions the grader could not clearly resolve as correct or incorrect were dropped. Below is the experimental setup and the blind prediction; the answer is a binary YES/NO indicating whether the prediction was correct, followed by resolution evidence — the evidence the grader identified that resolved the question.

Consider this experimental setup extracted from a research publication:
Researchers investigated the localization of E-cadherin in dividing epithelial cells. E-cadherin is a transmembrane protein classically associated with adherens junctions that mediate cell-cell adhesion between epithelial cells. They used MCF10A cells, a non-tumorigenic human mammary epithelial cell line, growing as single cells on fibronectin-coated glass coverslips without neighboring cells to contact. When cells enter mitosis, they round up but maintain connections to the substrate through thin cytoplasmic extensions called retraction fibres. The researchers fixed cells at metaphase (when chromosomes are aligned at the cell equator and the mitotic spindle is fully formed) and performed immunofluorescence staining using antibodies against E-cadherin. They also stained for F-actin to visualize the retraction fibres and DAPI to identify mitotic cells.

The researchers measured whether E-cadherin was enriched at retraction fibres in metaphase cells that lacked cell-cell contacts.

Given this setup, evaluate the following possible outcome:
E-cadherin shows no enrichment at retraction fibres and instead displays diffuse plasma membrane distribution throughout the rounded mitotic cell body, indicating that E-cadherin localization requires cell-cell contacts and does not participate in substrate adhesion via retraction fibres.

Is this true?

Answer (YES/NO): NO